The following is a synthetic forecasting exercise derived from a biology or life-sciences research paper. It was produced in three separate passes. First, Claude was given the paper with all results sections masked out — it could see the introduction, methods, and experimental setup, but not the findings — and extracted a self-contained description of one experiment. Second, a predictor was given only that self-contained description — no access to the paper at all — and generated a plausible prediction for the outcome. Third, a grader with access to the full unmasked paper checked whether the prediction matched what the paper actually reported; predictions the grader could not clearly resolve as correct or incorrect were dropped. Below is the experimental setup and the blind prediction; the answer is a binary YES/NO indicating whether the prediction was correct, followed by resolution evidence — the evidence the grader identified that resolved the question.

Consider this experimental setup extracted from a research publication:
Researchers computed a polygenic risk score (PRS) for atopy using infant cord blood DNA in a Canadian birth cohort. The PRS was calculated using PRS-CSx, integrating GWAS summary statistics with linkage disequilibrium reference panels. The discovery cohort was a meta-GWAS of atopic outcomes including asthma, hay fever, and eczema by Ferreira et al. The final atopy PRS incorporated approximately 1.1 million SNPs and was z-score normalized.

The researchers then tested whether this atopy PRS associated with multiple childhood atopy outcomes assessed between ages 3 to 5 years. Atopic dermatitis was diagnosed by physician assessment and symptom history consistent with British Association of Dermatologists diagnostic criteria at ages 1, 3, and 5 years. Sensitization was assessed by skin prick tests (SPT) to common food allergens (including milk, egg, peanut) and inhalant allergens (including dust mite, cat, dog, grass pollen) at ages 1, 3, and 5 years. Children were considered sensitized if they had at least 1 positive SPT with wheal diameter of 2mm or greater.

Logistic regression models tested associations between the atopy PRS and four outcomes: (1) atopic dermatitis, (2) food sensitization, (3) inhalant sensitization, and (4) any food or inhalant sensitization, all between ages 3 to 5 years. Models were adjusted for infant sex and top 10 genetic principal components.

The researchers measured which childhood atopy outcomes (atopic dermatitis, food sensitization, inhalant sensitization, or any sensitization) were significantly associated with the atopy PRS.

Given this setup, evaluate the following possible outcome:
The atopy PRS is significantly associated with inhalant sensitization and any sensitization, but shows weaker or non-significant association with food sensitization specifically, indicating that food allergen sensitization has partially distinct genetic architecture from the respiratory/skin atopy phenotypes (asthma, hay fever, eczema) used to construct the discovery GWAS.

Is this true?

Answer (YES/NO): NO